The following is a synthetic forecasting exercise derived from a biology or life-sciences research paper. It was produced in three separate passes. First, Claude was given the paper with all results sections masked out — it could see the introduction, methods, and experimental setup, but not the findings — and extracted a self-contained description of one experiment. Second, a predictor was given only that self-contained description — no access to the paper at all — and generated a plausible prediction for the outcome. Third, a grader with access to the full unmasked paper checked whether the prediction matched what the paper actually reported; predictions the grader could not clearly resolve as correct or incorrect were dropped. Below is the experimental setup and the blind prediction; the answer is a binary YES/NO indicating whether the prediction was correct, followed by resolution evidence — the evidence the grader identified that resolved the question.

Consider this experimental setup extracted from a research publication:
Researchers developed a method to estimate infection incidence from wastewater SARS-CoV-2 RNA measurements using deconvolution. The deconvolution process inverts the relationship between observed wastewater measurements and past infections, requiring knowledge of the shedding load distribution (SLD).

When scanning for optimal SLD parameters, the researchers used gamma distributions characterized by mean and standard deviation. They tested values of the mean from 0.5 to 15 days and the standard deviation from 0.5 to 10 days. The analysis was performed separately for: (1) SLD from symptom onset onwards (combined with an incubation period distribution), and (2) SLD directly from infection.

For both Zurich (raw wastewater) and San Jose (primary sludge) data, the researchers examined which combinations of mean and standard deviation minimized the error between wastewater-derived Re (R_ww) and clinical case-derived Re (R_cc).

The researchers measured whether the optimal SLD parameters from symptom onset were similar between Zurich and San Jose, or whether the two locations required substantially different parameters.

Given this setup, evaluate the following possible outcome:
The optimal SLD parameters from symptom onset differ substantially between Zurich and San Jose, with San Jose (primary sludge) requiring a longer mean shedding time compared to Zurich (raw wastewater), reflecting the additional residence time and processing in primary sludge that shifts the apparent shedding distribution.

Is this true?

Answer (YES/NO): NO